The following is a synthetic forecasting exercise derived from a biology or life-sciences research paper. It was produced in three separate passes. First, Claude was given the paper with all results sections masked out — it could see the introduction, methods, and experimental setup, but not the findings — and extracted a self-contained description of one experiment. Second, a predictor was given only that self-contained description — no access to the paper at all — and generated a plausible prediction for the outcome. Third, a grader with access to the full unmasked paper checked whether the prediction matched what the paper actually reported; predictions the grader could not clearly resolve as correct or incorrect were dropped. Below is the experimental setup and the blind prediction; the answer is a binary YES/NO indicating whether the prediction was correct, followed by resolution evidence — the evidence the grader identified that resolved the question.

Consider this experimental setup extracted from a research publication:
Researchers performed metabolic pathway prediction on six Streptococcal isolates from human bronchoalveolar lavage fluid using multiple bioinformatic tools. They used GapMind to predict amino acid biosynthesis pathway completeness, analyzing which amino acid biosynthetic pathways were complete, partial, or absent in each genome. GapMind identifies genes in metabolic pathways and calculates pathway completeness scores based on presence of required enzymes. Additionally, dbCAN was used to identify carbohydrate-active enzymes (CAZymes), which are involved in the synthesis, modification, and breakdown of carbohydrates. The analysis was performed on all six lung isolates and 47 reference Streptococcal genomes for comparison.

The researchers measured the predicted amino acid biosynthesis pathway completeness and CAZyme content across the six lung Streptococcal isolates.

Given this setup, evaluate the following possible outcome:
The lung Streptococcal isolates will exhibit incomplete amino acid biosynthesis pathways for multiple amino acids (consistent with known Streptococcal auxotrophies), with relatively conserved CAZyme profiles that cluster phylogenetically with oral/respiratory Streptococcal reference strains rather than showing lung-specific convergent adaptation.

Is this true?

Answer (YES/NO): NO